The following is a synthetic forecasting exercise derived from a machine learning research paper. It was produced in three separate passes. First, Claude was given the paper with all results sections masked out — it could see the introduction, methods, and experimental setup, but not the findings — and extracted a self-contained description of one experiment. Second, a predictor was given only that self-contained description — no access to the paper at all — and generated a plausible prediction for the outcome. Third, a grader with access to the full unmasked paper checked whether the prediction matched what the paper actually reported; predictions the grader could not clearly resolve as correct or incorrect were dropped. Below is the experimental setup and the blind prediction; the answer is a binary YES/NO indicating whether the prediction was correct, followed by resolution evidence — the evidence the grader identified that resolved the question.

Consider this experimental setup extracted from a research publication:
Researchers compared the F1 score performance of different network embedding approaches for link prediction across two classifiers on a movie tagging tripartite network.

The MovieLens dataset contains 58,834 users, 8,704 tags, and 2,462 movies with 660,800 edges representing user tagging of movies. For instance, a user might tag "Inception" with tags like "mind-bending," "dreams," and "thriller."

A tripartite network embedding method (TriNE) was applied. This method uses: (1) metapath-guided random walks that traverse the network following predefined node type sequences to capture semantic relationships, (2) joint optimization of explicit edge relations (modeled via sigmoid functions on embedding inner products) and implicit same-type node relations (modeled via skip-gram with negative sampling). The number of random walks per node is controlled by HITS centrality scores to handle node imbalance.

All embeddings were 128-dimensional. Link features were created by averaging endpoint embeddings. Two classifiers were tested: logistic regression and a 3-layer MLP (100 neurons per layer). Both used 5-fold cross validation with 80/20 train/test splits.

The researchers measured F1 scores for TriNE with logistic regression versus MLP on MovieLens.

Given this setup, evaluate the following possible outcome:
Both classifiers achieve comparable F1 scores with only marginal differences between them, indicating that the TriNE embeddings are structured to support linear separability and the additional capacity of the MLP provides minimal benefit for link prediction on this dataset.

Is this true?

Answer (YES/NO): NO